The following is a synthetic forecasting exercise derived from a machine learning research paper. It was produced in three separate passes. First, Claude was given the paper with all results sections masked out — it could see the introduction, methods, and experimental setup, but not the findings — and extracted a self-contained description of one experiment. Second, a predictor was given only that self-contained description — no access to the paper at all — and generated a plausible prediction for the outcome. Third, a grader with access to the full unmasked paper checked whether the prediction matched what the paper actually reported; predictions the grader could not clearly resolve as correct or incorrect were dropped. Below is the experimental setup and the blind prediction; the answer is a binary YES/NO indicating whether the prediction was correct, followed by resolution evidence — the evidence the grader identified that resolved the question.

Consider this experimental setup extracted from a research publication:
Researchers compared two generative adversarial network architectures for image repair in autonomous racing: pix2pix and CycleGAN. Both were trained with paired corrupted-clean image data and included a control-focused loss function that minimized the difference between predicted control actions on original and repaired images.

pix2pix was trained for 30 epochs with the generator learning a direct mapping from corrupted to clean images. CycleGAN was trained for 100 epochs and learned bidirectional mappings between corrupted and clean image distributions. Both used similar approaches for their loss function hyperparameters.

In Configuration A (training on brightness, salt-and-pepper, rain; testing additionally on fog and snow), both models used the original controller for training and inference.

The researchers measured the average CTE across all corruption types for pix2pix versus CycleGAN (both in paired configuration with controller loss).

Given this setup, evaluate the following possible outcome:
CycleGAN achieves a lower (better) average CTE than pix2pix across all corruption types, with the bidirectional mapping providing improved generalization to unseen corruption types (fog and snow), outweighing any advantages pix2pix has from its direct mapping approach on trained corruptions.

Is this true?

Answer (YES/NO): YES